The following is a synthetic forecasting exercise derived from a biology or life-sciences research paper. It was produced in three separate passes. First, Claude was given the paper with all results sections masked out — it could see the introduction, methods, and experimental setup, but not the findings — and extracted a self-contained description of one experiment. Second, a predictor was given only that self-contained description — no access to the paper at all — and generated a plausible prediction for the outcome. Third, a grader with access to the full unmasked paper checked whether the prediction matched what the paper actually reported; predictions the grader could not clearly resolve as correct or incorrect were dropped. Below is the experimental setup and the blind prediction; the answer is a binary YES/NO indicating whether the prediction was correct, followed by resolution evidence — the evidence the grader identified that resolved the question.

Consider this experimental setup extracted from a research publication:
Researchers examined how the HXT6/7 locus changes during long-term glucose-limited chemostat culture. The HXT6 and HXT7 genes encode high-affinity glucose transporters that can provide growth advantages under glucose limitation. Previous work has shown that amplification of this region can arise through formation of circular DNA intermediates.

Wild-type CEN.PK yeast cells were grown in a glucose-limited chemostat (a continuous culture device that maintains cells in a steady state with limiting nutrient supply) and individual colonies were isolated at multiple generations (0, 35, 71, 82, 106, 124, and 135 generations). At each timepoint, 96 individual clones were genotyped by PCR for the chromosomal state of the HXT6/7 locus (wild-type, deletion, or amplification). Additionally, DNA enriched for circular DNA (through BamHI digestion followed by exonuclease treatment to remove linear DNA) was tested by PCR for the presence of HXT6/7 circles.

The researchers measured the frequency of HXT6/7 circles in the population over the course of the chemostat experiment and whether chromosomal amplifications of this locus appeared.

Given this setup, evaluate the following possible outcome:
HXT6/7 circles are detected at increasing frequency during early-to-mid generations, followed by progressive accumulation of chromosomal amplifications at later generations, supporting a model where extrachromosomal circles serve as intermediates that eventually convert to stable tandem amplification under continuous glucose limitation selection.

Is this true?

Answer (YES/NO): YES